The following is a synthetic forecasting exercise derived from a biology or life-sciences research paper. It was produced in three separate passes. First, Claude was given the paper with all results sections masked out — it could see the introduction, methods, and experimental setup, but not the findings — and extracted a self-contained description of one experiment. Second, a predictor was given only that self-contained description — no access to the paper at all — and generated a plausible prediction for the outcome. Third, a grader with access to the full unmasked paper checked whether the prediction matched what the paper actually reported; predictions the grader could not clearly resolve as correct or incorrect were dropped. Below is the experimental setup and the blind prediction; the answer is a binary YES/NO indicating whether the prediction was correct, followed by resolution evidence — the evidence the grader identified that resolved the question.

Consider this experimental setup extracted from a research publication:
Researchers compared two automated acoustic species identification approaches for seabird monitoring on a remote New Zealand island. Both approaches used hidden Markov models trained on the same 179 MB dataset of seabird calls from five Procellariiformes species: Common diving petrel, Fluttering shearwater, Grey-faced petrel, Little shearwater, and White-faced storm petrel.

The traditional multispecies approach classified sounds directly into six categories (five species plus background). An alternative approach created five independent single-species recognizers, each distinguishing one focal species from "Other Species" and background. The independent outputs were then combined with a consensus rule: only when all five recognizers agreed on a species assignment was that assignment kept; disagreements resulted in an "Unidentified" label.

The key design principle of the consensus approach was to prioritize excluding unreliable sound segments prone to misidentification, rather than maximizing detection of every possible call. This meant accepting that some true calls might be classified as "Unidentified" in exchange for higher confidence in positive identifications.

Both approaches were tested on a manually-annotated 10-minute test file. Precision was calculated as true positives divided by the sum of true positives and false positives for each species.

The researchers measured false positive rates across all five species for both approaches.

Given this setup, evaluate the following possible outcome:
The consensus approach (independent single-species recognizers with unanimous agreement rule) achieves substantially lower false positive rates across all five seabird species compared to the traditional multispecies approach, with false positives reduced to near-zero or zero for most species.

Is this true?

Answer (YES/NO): YES